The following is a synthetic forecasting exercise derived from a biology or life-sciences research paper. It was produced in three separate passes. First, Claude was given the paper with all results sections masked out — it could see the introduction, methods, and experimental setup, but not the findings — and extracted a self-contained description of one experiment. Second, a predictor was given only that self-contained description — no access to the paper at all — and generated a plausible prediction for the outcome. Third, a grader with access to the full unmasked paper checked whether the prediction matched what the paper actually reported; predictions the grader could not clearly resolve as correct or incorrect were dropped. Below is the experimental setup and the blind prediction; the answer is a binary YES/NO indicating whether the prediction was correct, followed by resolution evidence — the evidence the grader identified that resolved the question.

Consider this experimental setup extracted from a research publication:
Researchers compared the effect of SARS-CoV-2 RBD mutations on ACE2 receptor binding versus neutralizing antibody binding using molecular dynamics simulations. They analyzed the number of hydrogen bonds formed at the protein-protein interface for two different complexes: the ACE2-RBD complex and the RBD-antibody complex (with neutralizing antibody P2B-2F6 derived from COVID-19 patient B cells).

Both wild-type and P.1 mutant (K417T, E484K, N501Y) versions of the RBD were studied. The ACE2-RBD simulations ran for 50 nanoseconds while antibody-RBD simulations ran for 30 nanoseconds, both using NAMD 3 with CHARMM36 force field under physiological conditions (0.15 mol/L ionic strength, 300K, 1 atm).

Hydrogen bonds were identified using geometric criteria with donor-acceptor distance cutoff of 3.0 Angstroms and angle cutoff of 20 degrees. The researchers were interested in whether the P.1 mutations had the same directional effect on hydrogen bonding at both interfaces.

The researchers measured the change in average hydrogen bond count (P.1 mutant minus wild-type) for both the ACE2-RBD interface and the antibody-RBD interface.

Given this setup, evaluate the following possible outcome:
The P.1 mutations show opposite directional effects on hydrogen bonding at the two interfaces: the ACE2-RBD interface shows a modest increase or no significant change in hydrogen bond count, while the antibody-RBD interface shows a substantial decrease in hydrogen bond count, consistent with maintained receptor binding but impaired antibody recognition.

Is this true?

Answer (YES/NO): NO